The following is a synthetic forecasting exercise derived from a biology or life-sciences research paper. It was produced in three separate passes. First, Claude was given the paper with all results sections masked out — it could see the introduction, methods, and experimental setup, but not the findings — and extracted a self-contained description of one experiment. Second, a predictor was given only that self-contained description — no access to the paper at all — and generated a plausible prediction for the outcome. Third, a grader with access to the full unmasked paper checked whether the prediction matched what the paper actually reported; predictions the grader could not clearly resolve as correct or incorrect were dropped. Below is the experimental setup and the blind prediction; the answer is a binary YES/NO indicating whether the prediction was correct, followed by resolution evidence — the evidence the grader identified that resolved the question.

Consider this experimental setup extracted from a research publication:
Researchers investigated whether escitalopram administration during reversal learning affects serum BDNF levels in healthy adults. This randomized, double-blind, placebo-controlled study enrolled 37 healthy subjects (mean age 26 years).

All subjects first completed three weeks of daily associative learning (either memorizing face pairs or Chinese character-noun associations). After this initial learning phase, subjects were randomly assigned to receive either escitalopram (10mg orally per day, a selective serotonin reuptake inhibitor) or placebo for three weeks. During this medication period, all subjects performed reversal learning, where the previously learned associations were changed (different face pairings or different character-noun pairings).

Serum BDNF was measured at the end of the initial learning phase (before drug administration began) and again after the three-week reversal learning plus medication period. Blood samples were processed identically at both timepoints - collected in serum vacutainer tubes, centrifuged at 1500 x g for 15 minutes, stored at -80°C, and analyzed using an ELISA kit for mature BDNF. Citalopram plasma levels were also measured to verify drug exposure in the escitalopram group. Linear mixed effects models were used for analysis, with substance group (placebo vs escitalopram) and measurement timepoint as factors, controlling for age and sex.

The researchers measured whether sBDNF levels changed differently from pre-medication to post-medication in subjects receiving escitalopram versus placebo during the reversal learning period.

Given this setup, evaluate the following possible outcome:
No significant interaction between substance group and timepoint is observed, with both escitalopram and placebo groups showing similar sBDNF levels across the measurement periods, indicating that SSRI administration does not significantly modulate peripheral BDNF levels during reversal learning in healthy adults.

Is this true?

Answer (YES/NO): YES